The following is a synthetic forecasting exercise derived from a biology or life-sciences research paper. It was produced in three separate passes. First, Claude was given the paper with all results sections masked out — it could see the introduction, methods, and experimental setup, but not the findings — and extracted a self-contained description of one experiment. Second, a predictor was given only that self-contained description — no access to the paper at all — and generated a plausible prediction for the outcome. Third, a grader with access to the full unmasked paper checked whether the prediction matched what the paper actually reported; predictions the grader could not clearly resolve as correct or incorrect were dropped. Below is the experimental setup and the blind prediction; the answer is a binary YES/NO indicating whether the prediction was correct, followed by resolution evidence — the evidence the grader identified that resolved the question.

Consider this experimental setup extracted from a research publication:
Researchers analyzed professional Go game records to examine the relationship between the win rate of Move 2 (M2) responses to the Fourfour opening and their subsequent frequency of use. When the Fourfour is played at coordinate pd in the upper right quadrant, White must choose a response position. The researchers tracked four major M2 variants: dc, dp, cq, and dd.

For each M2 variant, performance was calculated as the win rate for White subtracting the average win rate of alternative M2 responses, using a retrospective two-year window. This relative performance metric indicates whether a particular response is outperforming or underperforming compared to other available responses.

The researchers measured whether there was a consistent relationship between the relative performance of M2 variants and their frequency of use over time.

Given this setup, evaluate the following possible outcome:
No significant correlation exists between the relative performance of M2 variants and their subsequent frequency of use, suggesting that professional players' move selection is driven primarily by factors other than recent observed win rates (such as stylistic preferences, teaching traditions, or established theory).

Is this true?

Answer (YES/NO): NO